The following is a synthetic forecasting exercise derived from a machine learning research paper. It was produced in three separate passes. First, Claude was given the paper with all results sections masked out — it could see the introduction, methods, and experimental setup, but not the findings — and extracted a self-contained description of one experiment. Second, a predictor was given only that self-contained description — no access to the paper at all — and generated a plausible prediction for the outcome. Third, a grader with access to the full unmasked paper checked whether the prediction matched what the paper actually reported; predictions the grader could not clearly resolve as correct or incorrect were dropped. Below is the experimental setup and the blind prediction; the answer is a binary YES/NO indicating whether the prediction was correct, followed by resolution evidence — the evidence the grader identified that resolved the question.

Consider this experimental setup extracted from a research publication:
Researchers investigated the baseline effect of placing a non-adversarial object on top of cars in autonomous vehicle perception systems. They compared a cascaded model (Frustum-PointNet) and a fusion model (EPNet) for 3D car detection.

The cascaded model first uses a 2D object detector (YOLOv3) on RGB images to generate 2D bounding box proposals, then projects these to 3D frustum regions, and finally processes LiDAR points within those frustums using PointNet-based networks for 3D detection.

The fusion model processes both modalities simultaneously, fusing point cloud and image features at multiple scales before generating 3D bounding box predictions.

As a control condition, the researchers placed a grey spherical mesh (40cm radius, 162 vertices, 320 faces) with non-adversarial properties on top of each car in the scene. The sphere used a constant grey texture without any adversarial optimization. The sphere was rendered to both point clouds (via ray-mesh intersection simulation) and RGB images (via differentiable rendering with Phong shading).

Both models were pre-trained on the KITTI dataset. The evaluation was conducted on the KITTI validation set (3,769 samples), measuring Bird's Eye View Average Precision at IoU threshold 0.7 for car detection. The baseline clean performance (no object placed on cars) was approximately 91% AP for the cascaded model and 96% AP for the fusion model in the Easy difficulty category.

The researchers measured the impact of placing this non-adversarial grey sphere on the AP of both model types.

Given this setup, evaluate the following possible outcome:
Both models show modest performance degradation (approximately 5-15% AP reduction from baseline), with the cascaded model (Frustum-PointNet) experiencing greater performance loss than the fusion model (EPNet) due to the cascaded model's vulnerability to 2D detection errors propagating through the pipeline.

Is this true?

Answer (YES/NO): NO